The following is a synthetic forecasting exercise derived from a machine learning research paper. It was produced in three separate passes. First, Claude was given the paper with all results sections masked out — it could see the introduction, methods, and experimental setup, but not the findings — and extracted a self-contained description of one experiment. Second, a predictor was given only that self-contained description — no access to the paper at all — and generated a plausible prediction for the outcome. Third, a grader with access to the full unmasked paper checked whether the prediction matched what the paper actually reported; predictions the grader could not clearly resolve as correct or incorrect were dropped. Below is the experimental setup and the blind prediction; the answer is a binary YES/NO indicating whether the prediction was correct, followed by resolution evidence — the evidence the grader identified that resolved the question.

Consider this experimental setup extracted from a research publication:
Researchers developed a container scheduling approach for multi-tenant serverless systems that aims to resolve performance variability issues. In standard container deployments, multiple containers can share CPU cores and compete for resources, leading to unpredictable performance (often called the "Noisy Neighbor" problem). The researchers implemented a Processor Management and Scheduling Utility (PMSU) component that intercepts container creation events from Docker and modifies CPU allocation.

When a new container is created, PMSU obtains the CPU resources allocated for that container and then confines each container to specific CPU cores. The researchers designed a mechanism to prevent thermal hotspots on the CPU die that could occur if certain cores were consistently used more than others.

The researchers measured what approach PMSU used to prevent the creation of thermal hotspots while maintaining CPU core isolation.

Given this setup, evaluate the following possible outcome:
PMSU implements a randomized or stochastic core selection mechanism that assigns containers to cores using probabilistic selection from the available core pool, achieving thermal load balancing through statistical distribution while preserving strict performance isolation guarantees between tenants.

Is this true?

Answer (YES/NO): NO